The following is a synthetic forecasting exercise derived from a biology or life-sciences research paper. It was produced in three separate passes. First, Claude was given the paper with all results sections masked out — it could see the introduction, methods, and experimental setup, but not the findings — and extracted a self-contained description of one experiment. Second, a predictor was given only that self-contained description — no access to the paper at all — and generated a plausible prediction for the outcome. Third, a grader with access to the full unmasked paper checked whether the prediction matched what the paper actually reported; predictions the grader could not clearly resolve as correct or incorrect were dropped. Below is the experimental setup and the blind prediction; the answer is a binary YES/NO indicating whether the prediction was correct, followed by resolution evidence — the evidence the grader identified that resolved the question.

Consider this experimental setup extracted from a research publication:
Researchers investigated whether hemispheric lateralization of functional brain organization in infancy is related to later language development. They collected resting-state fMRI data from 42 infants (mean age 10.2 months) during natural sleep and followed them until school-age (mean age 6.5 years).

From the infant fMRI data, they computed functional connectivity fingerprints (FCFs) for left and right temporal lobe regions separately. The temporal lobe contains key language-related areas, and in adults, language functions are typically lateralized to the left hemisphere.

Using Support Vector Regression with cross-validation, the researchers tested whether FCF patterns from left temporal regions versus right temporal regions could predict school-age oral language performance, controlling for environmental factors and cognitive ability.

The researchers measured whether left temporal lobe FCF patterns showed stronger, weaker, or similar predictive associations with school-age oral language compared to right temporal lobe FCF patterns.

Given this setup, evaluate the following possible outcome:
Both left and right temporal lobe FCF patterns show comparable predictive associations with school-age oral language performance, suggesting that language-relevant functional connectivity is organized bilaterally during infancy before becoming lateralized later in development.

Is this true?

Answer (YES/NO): NO